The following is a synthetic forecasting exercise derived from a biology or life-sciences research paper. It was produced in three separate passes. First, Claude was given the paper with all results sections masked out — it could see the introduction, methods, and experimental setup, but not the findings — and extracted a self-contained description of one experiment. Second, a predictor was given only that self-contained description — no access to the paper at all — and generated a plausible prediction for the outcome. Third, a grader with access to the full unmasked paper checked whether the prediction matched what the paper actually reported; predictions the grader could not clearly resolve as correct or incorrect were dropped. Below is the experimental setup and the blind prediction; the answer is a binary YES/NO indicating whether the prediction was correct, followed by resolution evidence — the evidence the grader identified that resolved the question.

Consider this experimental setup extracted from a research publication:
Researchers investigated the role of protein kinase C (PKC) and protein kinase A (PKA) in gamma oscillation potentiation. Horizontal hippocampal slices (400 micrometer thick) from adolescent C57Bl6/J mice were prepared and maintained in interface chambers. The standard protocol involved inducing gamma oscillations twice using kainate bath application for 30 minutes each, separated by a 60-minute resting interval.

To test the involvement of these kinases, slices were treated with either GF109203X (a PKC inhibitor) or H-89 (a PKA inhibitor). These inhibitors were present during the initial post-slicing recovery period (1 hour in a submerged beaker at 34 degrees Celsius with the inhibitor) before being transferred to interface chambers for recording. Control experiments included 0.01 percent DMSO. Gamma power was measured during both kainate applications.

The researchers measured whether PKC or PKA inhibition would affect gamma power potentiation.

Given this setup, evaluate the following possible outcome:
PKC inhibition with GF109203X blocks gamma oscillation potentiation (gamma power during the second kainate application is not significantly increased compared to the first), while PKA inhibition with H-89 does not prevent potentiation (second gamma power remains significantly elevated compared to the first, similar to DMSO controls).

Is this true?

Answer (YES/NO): NO